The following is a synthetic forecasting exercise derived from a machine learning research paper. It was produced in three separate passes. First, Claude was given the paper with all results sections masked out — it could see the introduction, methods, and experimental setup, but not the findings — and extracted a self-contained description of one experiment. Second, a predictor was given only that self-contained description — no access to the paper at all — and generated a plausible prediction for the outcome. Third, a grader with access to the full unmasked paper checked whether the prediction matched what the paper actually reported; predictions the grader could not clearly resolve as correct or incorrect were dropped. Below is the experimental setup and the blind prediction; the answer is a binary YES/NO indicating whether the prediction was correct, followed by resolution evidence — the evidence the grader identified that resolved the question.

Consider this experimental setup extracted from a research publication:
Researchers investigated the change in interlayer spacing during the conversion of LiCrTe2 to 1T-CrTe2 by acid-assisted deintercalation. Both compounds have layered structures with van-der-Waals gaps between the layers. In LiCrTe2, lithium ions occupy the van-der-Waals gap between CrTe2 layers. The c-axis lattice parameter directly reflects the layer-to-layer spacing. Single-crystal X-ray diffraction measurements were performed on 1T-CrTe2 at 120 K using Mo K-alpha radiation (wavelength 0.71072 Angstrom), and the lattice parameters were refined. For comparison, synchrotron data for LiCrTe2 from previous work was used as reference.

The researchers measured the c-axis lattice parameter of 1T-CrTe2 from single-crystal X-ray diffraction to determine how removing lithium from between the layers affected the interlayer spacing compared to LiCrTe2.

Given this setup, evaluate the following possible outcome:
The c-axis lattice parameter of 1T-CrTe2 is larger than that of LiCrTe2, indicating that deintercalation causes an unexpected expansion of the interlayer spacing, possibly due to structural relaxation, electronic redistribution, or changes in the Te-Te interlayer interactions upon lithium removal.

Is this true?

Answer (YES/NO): NO